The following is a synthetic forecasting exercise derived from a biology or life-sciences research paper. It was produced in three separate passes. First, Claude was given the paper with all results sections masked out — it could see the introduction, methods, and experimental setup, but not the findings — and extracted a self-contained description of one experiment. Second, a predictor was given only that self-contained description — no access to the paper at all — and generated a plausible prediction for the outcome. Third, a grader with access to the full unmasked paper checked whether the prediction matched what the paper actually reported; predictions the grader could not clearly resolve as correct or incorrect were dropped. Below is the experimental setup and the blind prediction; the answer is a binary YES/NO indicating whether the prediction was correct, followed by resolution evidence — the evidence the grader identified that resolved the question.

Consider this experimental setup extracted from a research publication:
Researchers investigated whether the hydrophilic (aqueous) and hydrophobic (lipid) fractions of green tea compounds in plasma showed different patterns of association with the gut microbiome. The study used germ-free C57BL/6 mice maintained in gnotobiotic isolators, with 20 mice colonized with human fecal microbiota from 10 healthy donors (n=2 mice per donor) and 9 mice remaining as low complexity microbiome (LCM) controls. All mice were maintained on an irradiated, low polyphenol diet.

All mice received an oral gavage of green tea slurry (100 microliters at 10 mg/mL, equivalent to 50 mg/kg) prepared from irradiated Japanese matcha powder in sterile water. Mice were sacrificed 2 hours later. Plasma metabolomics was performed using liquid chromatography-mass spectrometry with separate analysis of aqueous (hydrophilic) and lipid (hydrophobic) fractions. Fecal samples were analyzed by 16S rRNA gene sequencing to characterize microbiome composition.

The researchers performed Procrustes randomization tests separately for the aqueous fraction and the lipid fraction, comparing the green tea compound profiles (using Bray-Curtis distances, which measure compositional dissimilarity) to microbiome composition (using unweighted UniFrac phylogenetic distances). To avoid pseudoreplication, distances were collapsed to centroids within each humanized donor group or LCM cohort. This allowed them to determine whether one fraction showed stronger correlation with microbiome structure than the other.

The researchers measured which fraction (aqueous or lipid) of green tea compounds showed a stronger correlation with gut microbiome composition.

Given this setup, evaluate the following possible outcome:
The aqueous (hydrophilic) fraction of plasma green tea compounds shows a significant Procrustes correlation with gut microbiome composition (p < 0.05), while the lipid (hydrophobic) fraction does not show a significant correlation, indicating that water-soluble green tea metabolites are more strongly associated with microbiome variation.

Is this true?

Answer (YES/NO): NO